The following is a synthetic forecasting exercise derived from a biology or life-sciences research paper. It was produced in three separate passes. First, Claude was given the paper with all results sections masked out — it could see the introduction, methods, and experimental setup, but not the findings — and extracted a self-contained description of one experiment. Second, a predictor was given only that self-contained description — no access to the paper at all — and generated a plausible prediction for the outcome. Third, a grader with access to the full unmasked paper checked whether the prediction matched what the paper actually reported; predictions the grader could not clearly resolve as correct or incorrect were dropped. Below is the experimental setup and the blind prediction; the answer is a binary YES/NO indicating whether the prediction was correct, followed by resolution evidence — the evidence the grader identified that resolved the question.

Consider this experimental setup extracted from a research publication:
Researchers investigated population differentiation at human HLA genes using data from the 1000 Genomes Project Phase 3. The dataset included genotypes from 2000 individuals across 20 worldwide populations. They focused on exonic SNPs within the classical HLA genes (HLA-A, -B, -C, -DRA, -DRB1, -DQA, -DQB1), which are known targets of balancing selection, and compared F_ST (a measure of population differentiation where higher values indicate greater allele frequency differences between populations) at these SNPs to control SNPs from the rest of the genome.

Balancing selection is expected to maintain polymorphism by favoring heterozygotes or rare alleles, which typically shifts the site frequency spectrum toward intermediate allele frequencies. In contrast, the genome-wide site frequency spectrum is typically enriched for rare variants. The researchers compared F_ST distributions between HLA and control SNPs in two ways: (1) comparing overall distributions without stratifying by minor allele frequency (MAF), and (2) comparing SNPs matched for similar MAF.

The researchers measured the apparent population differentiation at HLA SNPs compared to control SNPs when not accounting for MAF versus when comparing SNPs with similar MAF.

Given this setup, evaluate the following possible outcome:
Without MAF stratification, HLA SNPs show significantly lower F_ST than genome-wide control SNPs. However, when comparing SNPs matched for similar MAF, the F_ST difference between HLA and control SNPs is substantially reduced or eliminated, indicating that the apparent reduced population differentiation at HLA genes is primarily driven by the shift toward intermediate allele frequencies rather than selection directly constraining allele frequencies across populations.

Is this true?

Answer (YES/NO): NO